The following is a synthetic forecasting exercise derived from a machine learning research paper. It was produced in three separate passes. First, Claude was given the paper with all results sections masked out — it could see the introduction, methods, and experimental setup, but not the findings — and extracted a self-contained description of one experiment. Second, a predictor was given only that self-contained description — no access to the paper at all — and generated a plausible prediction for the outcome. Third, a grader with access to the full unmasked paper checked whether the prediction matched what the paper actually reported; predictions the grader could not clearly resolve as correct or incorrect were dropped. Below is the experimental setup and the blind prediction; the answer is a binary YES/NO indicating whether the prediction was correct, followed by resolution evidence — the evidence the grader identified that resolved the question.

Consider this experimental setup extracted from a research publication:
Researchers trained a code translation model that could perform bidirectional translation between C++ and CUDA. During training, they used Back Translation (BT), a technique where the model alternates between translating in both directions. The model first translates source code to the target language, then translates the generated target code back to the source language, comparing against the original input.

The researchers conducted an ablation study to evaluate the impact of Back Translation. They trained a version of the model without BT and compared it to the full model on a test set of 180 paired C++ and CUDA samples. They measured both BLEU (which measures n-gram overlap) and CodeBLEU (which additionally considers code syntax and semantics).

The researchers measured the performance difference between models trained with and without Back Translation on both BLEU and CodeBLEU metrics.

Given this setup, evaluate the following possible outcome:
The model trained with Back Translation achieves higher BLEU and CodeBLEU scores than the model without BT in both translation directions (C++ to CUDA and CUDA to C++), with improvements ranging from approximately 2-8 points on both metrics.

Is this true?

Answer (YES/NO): NO